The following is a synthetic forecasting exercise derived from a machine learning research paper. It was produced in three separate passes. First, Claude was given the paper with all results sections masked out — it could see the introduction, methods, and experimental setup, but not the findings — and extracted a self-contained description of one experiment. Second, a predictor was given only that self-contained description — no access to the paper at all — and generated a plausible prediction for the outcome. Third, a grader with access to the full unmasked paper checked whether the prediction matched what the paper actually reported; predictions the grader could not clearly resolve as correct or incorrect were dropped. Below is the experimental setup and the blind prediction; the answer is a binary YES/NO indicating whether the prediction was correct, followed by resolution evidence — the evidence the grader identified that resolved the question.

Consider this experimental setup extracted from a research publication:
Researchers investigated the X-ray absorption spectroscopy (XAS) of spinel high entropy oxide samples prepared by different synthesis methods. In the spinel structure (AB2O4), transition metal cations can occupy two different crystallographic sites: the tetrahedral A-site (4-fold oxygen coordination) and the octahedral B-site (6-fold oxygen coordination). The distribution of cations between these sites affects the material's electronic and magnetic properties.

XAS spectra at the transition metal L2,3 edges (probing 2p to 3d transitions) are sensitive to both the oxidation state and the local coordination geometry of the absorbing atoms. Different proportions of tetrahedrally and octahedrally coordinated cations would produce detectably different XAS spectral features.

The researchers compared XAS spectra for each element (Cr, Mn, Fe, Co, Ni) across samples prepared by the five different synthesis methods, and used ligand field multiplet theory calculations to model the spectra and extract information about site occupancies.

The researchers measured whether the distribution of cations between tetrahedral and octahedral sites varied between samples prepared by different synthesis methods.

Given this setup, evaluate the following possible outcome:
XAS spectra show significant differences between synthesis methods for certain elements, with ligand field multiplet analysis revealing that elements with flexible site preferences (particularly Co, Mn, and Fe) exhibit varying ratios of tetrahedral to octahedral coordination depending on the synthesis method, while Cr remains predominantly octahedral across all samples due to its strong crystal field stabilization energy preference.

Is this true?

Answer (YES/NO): NO